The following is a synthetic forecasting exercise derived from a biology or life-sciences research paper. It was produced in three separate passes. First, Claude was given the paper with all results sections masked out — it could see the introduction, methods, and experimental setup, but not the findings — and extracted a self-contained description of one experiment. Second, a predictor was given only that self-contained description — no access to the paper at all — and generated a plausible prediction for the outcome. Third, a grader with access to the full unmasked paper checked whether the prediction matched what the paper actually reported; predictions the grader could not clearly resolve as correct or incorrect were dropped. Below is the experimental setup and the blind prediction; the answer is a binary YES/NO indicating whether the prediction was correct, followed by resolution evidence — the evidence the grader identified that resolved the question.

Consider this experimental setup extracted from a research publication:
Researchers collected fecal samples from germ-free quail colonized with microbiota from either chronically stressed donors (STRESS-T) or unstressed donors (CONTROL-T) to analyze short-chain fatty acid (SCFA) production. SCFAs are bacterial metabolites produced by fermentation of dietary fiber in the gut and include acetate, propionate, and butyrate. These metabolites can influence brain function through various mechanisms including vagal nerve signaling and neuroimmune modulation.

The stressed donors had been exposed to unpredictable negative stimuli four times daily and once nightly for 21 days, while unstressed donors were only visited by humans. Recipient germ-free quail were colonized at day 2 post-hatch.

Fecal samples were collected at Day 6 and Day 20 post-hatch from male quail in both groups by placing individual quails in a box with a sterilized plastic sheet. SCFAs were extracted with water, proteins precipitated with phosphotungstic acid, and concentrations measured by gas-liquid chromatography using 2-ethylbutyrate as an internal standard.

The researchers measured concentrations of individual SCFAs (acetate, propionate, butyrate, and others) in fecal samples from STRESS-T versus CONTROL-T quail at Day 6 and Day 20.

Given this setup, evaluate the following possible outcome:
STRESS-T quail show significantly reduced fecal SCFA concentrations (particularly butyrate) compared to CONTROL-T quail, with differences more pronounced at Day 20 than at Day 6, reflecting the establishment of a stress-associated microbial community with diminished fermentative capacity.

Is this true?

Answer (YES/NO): NO